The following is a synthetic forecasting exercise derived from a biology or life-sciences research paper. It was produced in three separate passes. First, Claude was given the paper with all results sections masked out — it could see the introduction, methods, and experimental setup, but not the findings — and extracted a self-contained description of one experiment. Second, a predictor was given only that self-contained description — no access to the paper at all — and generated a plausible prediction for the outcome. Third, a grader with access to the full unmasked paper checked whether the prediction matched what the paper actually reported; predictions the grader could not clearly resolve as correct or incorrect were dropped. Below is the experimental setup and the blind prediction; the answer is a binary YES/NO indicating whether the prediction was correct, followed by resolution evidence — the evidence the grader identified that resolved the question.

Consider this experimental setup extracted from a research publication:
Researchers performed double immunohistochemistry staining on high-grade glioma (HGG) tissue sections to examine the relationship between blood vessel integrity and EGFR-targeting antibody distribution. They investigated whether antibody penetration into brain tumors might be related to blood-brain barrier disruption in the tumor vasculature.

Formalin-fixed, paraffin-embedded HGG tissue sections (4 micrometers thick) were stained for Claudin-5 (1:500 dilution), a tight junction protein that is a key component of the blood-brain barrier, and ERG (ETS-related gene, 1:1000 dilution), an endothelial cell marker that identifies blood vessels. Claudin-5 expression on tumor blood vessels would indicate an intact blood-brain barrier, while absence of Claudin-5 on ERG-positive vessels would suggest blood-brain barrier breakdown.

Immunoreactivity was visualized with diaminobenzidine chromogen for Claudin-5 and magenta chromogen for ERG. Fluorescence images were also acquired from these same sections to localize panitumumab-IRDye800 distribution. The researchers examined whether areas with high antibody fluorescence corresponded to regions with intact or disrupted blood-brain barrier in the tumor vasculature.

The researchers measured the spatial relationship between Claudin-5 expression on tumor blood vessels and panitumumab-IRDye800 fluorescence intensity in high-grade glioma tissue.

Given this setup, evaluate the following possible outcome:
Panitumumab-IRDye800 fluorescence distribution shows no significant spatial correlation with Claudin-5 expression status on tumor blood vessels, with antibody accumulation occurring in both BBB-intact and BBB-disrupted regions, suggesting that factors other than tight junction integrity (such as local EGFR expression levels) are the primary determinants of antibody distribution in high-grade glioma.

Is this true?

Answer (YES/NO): NO